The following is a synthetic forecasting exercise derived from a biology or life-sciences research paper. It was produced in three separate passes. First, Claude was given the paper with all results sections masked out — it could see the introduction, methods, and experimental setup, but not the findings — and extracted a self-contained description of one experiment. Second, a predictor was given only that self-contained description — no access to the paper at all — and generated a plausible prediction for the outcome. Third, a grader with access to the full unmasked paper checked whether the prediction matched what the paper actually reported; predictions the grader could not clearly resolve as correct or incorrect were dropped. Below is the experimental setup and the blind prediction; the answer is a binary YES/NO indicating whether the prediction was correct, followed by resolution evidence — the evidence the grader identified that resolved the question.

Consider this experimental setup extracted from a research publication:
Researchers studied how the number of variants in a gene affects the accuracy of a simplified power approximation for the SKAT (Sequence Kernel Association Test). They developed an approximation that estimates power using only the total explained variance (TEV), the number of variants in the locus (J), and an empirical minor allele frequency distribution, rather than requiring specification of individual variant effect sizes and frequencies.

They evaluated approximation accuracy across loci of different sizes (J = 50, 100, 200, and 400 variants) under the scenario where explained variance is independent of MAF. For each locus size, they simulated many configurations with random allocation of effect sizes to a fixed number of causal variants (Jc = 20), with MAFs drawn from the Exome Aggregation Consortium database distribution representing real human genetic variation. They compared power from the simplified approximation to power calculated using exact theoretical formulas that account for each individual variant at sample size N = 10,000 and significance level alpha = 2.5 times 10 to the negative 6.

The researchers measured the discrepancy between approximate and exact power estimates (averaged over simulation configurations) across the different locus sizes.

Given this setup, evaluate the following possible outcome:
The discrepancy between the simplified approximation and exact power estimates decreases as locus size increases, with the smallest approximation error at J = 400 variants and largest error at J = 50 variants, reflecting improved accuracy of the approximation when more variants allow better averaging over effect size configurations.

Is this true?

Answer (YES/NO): NO